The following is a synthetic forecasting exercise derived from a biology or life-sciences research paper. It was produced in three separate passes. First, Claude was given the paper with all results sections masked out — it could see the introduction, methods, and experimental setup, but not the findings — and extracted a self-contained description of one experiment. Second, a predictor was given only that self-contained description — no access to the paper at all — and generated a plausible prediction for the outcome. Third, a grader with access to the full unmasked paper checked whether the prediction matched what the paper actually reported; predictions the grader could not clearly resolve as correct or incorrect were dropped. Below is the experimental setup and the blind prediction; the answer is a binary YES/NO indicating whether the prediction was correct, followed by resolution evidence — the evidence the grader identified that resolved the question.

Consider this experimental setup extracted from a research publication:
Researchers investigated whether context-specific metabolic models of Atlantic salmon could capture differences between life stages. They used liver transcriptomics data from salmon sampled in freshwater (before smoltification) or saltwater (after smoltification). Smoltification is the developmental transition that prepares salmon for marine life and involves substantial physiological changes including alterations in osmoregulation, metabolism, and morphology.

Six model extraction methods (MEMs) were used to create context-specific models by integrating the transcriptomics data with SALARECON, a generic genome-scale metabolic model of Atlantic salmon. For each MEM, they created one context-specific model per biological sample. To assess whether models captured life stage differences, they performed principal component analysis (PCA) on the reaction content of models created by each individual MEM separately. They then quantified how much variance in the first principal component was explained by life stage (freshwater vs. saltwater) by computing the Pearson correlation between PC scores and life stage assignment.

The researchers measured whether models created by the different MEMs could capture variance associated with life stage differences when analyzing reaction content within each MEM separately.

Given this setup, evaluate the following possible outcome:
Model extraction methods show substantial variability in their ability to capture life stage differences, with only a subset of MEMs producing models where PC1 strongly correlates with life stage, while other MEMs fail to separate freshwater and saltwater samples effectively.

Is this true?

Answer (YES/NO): YES